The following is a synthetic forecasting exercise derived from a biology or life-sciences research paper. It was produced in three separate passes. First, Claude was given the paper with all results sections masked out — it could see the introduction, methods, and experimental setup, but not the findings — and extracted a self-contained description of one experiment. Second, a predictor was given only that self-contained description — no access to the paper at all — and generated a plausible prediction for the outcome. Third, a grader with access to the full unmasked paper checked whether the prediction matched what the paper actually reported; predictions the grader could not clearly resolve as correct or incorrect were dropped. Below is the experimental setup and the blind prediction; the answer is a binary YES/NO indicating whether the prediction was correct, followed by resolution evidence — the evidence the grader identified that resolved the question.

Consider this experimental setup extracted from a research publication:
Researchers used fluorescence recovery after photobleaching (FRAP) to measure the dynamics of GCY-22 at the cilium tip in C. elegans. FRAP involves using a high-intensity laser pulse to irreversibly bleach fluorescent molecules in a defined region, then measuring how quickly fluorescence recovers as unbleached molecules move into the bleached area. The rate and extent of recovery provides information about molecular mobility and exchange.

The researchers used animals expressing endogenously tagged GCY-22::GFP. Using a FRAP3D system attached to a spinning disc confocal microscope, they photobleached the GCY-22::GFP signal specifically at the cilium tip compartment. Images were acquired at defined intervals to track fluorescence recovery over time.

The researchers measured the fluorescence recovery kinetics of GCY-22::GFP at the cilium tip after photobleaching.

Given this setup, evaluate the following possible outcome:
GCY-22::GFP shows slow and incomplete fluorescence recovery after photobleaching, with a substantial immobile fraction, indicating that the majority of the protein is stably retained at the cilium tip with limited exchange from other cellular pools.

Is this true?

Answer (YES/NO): YES